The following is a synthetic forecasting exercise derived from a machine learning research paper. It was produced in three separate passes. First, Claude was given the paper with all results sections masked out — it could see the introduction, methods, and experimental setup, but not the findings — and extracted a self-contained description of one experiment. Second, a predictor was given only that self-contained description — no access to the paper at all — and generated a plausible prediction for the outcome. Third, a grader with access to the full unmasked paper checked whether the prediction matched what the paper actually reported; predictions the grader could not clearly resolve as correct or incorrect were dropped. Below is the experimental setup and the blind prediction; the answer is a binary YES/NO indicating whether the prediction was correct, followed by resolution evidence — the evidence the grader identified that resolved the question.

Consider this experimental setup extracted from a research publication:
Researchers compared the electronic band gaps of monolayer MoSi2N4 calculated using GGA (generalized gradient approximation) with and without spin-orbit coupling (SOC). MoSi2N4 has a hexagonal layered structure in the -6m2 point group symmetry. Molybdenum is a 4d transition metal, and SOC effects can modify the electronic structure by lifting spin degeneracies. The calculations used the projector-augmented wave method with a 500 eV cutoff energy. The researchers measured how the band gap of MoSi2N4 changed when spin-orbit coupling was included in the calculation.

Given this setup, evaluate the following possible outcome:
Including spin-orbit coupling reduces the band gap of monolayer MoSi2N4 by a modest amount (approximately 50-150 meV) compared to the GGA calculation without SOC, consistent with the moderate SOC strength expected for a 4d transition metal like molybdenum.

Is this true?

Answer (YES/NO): NO